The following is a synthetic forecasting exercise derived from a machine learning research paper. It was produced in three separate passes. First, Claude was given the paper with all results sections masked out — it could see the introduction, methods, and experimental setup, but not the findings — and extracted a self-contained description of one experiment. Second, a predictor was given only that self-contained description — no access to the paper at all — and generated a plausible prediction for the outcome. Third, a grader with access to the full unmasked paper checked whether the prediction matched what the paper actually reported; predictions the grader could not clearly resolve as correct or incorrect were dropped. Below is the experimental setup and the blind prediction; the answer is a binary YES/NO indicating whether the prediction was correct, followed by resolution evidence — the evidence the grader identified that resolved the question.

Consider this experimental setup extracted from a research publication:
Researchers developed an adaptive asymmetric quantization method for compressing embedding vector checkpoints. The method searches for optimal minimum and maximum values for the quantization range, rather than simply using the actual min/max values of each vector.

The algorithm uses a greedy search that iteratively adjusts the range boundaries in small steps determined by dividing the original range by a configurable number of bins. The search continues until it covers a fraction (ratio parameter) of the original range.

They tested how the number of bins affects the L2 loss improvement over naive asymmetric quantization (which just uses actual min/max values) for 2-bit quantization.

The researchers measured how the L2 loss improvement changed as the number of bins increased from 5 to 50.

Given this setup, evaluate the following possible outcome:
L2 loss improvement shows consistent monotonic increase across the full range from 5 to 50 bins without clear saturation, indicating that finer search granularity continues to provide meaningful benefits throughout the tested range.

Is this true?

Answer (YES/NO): NO